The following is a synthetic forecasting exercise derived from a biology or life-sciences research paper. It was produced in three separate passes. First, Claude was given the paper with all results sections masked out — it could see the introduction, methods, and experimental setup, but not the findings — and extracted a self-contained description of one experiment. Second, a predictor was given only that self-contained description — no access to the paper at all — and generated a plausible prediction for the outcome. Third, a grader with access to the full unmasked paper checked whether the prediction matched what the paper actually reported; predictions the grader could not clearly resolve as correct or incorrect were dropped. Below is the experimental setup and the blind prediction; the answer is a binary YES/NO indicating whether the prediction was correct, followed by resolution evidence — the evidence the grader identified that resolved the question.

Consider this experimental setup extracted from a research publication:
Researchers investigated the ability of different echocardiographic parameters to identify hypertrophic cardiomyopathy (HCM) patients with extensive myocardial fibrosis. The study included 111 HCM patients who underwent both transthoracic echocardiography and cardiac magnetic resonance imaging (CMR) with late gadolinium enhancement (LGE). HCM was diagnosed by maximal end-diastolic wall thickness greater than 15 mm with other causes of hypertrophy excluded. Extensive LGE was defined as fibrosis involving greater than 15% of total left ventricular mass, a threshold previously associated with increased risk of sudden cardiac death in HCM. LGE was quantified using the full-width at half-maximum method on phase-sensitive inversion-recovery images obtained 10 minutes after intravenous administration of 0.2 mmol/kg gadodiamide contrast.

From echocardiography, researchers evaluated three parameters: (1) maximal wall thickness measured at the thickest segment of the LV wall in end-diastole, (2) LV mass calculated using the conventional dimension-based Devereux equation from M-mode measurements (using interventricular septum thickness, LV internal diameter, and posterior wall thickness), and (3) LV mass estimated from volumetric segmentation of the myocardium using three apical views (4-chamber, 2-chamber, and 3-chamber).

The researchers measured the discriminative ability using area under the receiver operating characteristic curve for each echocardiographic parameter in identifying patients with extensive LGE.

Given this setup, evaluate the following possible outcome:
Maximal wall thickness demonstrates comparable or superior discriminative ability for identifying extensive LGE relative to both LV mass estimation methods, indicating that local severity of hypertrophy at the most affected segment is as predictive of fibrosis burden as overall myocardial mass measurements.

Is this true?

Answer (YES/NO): NO